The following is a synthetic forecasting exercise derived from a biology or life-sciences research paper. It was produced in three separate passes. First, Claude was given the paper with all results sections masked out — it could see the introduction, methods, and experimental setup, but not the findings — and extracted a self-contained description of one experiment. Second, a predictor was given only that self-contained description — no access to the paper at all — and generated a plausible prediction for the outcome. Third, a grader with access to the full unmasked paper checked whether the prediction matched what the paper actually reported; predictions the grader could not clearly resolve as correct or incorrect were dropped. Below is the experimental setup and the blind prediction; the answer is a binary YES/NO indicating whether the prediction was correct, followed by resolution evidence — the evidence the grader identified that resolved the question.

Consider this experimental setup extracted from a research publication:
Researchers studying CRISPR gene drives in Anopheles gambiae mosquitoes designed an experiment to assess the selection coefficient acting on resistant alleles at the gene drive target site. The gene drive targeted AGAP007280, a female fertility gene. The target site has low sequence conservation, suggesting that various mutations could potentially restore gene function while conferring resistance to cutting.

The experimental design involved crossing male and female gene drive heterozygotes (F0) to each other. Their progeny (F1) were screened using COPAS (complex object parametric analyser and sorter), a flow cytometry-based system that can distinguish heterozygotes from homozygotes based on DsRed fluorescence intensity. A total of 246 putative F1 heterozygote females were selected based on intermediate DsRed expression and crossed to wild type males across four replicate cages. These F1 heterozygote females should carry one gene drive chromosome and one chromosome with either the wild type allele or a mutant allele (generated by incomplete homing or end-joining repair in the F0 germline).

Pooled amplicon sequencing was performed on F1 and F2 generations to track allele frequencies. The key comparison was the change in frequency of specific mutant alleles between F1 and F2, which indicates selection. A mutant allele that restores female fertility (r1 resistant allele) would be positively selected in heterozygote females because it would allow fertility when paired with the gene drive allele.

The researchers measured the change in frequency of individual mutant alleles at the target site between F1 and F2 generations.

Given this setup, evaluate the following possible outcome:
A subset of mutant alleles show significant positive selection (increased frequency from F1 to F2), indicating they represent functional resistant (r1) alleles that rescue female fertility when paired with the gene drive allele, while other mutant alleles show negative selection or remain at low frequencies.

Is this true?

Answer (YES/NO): YES